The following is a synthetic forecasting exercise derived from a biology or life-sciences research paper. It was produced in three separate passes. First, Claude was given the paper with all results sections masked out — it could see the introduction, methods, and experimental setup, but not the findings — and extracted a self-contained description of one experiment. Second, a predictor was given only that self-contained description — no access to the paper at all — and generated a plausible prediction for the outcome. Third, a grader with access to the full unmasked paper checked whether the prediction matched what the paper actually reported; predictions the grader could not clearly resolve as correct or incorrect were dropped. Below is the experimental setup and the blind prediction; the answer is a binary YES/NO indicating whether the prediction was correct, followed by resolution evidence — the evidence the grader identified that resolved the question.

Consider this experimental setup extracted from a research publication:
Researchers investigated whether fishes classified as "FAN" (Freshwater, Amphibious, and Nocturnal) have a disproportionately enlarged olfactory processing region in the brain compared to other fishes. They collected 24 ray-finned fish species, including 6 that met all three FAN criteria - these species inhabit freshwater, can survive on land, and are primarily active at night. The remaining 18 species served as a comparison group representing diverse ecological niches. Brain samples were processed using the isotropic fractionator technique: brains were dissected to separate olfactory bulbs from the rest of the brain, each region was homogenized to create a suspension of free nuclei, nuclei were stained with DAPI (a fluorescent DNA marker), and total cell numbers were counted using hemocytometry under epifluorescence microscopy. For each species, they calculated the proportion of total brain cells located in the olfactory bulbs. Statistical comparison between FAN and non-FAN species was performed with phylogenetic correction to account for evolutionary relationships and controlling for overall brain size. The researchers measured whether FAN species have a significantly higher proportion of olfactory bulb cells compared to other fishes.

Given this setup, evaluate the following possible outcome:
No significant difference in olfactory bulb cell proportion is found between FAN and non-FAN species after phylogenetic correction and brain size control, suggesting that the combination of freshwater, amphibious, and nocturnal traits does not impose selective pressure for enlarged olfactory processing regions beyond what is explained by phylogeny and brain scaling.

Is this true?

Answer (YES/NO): NO